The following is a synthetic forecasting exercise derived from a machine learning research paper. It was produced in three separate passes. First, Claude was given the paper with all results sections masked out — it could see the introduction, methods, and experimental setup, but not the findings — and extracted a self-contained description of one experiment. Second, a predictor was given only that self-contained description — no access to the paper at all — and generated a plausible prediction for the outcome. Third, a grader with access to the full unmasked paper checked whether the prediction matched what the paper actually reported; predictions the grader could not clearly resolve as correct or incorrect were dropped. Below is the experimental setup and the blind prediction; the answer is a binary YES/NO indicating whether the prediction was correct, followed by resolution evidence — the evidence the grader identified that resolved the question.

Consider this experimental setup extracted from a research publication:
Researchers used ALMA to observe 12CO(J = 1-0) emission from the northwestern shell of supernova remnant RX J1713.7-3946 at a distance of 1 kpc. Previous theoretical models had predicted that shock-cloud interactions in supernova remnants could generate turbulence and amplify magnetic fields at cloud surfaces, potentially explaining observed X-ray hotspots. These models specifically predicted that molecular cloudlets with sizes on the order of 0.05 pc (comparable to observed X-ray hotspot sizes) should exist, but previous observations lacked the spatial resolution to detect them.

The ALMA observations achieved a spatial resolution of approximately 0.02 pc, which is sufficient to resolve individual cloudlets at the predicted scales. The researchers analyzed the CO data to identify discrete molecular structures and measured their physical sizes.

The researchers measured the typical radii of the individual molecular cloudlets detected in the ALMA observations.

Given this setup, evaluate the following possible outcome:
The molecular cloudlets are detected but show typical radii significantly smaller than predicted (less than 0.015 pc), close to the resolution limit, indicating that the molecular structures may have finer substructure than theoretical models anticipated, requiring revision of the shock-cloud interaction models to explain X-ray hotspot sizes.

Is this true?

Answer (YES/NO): NO